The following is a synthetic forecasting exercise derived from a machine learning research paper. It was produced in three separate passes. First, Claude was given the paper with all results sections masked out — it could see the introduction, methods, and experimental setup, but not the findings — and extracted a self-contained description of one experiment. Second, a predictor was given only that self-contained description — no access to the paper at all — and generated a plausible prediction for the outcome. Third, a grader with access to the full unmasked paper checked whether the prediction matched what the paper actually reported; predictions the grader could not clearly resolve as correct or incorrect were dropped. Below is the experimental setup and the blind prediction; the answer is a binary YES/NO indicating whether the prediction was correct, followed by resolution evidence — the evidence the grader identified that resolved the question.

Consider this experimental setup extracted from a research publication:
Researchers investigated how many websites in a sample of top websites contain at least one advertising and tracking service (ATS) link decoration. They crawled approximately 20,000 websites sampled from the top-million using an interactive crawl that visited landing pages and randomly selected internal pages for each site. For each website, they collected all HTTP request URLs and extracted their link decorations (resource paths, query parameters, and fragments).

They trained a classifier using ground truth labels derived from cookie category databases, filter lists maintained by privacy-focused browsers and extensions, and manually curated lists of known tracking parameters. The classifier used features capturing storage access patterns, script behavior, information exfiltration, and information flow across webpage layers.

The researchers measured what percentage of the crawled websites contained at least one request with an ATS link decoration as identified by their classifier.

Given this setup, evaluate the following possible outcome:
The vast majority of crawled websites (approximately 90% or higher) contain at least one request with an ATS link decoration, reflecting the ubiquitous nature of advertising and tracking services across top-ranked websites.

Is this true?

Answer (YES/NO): NO